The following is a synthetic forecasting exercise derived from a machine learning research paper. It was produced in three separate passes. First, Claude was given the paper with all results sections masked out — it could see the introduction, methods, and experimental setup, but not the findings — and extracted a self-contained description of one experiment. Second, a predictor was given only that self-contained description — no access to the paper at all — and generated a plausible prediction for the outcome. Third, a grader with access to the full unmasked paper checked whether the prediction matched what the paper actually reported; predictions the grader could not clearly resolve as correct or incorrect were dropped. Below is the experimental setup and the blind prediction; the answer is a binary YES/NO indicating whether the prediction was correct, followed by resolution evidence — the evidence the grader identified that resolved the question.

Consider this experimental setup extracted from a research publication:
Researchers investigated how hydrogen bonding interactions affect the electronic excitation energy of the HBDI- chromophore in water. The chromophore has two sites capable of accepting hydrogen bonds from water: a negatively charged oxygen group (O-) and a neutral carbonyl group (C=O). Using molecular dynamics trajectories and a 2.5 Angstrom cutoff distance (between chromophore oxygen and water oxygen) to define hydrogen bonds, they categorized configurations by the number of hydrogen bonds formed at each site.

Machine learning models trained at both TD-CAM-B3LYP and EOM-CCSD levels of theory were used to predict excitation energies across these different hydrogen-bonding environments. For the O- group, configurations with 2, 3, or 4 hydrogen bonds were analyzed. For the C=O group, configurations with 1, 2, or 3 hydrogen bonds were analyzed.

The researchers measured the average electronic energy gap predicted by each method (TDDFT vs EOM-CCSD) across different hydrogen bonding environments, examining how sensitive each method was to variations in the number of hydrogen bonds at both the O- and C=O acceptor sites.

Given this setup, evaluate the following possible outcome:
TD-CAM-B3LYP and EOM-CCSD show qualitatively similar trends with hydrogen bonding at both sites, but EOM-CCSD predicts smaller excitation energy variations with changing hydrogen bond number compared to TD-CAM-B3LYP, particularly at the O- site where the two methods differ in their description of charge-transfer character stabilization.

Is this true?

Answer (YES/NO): NO